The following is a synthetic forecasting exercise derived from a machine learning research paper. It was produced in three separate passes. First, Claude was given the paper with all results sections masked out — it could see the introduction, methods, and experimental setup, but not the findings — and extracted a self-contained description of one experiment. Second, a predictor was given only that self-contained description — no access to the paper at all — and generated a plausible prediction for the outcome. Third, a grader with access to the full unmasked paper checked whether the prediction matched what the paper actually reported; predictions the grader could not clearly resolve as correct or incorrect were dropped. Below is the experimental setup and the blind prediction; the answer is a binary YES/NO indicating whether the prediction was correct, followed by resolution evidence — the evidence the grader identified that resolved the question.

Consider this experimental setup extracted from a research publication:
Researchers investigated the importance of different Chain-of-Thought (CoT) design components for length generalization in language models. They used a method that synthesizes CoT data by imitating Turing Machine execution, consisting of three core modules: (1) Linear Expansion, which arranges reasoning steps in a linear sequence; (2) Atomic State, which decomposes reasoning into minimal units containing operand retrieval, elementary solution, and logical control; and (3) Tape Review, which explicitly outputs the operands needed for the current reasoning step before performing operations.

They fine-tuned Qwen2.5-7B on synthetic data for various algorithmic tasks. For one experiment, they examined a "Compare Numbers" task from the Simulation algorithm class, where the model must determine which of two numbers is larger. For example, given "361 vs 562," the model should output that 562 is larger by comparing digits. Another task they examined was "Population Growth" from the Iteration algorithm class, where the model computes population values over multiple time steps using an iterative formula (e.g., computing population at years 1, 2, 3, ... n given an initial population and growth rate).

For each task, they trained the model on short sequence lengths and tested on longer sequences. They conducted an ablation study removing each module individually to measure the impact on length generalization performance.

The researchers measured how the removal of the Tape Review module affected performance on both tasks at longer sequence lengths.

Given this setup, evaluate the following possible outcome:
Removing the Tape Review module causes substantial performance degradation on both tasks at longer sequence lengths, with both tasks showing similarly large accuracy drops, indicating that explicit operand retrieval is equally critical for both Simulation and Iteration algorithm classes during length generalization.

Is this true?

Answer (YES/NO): NO